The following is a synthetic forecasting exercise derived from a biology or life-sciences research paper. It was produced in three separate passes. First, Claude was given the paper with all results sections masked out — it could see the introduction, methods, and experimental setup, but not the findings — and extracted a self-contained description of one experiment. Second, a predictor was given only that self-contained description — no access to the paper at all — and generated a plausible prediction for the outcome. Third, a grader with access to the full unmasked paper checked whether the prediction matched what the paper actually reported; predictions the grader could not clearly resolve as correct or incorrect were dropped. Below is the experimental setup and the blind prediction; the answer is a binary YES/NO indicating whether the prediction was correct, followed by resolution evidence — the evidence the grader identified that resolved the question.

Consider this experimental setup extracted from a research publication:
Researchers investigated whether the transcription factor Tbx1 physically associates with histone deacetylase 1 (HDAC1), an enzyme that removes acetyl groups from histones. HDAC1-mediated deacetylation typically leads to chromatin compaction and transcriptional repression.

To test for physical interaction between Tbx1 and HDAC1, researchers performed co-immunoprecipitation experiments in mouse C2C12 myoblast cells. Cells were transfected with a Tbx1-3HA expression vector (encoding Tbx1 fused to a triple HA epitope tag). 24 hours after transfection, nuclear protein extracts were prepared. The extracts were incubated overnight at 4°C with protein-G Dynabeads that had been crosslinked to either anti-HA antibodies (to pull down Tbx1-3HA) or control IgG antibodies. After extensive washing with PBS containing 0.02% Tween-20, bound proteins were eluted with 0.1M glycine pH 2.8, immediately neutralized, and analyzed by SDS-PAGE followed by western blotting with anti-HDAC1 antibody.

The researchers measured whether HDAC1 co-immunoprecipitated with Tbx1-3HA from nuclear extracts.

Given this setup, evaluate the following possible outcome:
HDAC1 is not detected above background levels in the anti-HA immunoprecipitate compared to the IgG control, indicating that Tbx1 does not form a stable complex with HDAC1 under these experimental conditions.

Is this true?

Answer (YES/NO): YES